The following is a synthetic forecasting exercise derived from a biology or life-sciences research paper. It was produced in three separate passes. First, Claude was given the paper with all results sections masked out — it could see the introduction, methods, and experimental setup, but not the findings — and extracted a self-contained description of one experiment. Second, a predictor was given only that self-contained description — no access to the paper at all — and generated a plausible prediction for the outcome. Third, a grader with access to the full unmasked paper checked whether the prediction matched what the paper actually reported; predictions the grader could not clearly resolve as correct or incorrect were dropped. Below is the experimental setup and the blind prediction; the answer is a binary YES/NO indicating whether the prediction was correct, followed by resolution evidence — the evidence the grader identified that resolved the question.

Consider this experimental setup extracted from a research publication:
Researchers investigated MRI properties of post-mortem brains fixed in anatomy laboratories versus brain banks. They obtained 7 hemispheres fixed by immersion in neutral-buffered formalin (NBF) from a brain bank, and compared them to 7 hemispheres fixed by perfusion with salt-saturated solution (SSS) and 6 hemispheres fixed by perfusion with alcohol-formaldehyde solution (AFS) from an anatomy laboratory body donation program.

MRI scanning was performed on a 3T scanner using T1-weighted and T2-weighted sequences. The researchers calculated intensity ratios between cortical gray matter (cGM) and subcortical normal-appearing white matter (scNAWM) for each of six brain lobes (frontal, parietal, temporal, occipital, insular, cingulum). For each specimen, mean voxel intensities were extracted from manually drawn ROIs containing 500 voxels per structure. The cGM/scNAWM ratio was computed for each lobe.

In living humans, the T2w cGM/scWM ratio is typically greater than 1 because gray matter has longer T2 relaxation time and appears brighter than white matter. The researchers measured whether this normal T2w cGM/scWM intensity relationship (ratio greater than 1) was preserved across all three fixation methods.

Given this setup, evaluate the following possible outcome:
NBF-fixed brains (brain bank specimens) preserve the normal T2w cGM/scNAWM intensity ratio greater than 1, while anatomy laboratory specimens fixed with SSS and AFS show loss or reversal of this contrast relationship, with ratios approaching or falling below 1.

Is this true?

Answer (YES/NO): NO